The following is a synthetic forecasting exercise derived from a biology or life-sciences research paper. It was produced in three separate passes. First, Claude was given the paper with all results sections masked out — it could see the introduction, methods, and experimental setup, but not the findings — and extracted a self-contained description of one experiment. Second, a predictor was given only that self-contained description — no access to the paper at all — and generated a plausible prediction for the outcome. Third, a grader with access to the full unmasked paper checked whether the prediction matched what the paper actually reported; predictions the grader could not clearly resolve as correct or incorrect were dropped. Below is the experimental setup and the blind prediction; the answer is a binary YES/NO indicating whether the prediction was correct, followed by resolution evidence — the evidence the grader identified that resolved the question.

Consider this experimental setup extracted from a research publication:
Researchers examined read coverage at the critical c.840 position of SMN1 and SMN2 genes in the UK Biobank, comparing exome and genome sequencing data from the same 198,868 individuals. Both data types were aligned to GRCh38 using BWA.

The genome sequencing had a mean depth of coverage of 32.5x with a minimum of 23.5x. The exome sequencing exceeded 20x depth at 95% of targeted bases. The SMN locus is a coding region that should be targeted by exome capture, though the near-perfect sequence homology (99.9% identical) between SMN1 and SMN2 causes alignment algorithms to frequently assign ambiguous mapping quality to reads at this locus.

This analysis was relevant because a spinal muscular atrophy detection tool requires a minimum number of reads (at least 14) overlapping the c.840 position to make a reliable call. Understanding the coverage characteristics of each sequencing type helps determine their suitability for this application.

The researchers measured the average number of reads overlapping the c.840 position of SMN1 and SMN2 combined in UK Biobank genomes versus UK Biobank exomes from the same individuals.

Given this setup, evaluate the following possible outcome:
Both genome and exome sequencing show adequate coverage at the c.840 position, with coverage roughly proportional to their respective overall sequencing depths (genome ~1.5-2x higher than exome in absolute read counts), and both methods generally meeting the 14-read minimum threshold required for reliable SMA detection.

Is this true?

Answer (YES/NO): NO